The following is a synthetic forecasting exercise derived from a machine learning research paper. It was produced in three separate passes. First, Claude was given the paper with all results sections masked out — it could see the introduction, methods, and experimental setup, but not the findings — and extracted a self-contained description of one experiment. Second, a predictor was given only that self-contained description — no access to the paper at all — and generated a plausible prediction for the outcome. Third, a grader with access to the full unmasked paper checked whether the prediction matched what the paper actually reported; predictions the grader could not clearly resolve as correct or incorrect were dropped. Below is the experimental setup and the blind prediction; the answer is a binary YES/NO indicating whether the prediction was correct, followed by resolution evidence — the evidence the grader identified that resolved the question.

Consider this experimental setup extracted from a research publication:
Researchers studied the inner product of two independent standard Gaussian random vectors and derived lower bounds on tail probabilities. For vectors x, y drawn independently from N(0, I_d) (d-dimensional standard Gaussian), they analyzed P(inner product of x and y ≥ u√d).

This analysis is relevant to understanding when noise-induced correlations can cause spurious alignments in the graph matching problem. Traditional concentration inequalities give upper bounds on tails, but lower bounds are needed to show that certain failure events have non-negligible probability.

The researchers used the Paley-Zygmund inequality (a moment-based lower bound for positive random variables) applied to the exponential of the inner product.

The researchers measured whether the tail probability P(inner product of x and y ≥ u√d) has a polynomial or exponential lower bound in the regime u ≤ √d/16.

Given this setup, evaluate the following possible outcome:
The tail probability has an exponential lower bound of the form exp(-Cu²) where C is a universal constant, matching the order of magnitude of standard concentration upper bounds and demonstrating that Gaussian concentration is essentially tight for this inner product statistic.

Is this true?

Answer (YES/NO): YES